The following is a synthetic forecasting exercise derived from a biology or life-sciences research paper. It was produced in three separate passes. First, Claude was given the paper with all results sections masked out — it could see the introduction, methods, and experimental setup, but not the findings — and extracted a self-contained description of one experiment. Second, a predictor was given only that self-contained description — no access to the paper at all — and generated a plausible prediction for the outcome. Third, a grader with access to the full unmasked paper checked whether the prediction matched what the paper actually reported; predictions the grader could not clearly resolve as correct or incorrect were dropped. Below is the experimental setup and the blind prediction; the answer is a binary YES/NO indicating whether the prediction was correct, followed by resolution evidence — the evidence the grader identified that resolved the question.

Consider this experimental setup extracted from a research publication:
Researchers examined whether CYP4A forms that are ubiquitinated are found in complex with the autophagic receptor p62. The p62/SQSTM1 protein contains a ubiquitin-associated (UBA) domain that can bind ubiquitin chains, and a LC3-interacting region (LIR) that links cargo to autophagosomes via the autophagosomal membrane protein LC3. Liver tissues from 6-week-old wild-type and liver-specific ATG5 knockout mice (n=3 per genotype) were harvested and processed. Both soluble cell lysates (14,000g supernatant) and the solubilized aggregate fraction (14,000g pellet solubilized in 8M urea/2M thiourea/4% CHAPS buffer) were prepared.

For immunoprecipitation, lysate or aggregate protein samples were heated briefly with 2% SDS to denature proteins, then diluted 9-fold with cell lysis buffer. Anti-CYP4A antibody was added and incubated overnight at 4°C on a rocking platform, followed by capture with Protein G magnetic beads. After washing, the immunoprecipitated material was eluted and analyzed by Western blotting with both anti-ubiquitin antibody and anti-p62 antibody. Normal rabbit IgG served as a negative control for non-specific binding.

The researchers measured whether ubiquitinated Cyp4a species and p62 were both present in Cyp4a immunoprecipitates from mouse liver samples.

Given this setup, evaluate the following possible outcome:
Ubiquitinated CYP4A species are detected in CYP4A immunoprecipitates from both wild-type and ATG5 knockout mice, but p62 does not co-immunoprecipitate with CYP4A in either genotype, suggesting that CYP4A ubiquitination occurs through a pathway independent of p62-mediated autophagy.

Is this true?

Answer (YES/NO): NO